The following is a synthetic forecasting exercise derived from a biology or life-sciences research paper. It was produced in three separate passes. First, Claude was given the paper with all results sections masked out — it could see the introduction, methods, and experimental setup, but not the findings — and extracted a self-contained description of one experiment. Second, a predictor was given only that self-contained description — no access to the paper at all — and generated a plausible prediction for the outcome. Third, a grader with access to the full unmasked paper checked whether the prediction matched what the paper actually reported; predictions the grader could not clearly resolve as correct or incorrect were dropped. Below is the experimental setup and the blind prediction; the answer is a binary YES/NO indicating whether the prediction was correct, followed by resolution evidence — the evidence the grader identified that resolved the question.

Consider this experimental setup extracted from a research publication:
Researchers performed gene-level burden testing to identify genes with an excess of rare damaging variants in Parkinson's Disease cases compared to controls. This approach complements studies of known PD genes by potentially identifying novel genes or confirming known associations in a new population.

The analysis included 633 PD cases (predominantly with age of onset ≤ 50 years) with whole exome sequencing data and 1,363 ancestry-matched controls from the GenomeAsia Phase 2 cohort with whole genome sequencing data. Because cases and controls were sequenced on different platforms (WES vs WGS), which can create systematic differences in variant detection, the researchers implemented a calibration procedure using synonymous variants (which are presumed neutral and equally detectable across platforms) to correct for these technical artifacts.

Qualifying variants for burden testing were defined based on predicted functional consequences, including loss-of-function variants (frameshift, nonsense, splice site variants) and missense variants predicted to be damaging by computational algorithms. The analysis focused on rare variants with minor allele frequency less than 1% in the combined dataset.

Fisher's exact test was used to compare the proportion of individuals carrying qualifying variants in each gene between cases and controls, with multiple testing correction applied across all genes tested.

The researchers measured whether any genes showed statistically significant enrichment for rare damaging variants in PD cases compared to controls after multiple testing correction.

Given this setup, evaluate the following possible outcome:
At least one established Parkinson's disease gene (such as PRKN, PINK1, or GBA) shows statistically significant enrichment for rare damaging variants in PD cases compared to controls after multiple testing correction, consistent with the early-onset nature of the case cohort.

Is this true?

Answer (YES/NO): NO